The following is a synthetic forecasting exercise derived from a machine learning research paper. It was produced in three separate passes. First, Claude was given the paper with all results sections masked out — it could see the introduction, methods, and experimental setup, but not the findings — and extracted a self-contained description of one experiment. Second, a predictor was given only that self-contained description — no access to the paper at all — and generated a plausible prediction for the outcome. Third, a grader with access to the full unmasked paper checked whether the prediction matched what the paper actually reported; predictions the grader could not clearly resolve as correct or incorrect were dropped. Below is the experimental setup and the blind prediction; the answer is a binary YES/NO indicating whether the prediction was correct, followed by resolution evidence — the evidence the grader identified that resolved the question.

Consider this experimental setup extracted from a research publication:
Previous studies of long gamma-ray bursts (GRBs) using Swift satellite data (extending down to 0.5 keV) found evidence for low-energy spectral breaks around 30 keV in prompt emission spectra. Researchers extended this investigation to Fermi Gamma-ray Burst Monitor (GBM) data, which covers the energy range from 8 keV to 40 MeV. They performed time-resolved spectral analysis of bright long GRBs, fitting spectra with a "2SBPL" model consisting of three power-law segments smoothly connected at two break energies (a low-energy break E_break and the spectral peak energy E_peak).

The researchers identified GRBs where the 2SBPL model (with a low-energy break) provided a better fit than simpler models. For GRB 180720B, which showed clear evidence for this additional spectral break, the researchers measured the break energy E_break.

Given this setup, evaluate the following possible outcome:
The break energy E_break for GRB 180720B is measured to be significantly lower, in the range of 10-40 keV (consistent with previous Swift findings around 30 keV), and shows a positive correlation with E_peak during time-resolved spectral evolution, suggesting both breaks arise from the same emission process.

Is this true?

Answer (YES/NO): NO